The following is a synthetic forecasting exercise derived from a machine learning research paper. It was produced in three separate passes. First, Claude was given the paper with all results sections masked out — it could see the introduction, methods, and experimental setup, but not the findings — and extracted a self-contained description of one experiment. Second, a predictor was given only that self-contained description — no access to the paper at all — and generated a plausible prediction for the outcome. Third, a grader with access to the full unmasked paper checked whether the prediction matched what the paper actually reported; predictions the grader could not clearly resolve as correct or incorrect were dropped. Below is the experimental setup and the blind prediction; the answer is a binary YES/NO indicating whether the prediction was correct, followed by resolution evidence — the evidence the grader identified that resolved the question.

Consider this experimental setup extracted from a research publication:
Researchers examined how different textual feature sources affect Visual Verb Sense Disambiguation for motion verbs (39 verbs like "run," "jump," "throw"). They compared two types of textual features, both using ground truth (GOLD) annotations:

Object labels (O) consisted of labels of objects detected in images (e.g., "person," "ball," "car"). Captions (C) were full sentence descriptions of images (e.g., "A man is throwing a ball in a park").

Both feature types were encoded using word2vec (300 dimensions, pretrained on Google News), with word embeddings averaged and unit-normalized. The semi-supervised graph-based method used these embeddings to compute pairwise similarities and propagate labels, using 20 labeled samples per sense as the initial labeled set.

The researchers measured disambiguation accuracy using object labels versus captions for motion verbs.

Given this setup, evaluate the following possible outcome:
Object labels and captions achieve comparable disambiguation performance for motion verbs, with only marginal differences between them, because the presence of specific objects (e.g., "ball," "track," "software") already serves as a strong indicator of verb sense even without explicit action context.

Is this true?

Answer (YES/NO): NO